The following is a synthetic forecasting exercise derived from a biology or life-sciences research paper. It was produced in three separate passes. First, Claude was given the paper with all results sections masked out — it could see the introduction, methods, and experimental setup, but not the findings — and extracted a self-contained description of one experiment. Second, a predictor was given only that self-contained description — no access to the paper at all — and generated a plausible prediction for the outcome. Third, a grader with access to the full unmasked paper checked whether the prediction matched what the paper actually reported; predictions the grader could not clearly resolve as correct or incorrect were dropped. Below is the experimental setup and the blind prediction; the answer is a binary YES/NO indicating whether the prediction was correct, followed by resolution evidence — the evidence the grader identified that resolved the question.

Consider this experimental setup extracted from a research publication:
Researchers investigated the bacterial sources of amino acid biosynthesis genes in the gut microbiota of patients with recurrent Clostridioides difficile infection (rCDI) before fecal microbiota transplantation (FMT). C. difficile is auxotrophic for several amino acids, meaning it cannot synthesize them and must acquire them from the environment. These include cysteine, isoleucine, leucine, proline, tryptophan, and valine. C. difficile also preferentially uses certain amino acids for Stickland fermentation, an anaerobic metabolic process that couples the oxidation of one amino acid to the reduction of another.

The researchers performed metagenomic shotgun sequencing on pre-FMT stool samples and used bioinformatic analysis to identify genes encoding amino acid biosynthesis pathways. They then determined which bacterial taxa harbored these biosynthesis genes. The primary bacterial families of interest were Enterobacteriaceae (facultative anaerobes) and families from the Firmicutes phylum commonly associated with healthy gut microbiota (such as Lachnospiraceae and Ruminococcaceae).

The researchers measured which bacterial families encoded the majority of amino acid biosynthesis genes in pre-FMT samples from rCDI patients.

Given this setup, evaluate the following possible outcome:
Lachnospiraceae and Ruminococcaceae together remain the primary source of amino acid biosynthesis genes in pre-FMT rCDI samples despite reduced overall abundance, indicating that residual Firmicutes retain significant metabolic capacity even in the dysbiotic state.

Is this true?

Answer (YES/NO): NO